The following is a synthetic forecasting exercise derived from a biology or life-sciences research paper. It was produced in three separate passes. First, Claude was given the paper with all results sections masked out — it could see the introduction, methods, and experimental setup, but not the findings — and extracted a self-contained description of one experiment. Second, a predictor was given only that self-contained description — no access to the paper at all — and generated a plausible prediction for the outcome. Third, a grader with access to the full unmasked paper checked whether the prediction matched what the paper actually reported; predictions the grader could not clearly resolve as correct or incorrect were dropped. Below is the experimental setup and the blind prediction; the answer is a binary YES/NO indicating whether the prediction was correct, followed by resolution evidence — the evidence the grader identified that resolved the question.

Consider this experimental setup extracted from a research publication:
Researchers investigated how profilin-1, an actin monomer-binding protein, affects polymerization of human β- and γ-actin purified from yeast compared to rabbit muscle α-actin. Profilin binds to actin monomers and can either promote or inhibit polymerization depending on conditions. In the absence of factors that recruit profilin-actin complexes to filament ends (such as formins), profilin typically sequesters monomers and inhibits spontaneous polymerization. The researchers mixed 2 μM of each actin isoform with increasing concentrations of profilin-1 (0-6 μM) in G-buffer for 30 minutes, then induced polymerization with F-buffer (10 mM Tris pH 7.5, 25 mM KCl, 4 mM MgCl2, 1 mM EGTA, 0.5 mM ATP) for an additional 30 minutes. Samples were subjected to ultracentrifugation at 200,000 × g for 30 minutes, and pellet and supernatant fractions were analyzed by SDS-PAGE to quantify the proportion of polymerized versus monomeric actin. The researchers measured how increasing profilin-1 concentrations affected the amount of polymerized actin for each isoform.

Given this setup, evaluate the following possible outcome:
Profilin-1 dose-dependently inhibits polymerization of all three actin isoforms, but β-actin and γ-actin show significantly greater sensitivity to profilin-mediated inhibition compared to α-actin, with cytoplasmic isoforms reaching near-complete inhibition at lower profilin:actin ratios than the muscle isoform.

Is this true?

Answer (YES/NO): YES